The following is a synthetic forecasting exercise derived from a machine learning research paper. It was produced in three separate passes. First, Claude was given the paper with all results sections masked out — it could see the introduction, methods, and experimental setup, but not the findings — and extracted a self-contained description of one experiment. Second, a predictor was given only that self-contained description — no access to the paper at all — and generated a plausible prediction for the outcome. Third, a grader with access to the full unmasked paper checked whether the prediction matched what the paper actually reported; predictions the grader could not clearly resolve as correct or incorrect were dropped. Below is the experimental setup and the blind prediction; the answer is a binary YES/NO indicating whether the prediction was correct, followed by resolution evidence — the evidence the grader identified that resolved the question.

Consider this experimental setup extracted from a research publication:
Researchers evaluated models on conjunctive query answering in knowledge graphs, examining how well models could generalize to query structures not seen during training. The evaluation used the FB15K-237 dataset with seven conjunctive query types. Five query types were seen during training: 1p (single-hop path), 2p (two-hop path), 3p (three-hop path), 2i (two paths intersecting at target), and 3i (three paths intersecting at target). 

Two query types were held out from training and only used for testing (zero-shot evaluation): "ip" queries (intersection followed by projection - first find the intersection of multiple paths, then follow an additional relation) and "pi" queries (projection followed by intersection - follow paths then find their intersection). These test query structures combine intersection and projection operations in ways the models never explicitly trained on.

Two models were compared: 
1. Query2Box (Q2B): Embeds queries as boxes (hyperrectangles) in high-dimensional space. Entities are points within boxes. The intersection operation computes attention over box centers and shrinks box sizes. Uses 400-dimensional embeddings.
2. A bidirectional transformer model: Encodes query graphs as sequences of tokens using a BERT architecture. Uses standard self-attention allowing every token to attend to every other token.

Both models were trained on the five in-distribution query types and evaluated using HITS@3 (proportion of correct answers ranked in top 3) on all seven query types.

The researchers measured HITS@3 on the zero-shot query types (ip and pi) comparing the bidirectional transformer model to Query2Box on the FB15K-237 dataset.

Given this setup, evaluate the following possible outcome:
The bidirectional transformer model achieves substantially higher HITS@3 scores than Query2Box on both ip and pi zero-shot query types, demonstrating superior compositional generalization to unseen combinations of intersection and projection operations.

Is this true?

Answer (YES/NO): NO